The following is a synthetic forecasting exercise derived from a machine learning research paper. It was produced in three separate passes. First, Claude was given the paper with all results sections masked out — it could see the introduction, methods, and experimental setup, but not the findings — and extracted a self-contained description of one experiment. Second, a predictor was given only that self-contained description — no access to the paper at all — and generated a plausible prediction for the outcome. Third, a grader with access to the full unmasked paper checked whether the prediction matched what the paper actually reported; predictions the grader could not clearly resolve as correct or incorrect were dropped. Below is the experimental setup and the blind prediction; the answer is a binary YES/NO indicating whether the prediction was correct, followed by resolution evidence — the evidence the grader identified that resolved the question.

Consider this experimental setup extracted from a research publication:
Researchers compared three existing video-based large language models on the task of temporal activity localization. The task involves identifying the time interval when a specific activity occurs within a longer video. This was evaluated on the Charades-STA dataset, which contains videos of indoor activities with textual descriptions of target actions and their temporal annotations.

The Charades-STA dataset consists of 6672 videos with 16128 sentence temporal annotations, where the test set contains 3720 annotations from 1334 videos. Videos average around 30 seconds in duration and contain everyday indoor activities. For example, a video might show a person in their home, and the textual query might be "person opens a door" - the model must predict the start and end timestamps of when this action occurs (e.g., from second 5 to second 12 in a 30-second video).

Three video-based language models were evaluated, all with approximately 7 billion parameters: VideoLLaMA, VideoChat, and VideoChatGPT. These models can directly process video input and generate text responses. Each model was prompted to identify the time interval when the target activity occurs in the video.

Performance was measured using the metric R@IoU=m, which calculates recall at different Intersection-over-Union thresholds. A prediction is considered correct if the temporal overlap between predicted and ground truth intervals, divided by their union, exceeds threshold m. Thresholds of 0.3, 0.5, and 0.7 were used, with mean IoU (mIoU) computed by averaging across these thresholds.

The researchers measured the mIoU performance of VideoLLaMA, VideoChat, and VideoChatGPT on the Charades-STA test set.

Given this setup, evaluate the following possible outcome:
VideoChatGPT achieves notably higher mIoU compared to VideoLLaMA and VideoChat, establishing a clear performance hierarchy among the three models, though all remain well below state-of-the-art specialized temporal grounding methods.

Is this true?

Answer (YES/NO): YES